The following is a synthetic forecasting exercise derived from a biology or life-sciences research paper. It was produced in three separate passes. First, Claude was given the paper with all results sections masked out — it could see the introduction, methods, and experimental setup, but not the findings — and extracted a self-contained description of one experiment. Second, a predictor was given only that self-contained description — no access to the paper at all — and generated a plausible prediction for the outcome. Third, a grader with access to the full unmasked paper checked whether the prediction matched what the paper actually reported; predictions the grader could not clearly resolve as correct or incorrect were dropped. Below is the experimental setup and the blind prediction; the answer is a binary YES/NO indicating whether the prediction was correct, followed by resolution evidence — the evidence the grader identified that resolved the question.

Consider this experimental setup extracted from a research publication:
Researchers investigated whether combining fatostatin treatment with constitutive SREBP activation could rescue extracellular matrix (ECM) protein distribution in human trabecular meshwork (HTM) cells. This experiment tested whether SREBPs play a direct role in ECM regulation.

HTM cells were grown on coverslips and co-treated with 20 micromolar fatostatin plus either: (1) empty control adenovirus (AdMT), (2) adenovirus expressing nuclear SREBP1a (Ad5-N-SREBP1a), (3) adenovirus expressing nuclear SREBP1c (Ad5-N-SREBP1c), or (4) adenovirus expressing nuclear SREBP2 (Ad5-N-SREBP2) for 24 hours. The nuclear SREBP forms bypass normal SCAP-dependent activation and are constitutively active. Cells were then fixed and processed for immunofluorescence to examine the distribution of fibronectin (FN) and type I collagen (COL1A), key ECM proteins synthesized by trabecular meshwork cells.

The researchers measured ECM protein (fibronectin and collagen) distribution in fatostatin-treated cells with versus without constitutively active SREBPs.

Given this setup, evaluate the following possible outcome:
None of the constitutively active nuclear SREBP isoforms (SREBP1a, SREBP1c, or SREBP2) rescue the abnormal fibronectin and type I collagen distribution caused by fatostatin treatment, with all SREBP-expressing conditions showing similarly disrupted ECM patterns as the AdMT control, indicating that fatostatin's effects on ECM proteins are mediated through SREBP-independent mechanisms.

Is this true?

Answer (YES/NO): NO